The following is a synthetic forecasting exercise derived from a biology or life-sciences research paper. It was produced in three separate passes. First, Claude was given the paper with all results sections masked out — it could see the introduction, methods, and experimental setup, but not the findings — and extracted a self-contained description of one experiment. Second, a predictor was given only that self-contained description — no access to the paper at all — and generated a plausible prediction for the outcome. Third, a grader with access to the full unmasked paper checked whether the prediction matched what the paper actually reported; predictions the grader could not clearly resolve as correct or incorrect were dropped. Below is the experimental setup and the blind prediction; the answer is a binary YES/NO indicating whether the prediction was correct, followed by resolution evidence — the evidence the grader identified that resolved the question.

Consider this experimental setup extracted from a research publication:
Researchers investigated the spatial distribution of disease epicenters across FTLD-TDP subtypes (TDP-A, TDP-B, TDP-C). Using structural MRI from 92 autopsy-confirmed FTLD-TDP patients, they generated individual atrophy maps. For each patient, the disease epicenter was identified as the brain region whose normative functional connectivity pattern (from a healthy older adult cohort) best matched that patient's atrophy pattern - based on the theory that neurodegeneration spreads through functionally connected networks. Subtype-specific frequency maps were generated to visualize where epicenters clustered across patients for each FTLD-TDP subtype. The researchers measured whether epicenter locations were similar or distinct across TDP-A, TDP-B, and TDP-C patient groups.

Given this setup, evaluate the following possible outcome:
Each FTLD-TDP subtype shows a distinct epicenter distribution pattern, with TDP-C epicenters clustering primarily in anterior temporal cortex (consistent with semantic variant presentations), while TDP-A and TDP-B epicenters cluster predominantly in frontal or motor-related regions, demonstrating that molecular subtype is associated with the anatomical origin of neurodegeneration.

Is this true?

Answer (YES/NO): YES